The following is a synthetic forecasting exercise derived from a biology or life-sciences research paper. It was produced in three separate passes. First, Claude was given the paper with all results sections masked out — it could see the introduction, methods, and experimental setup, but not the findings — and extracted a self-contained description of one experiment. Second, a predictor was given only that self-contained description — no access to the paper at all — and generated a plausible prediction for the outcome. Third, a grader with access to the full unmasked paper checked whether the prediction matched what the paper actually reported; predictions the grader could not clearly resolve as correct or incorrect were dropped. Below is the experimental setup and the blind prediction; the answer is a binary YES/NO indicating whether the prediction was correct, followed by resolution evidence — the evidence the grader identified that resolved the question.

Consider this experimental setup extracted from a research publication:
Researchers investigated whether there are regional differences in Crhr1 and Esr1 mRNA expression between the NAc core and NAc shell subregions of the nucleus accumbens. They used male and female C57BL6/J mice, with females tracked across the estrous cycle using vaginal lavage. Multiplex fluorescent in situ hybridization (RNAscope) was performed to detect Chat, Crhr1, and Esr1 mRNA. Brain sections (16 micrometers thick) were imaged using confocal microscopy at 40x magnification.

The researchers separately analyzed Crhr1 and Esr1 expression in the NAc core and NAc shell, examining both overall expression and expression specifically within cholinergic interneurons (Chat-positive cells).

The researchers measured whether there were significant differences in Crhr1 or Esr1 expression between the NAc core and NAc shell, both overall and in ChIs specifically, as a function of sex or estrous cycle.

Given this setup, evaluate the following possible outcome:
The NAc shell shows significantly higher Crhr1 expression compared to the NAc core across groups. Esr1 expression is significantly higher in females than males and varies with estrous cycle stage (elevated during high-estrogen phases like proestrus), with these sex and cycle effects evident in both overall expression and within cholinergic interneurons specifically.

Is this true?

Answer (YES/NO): NO